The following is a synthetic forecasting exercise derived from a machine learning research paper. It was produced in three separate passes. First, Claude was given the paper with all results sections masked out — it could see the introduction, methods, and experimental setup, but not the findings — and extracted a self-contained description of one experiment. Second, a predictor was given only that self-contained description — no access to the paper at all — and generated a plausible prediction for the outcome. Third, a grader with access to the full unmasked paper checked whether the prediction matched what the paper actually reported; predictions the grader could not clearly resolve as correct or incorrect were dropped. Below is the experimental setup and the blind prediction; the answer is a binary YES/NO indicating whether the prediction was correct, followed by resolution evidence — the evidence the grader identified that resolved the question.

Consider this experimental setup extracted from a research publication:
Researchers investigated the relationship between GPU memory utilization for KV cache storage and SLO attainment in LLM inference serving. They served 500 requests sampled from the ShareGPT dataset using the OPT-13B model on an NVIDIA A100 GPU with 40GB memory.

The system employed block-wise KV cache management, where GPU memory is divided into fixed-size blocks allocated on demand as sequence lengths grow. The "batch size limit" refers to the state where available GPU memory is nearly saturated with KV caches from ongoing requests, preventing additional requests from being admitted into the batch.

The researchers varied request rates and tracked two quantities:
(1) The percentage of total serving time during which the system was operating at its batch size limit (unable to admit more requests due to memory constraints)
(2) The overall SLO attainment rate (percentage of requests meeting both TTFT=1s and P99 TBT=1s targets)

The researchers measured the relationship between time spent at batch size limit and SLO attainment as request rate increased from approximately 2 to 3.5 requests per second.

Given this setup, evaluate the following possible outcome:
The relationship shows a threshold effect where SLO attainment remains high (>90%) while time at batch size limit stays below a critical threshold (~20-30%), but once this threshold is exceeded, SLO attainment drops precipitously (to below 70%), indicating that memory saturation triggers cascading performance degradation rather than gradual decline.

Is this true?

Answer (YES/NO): NO